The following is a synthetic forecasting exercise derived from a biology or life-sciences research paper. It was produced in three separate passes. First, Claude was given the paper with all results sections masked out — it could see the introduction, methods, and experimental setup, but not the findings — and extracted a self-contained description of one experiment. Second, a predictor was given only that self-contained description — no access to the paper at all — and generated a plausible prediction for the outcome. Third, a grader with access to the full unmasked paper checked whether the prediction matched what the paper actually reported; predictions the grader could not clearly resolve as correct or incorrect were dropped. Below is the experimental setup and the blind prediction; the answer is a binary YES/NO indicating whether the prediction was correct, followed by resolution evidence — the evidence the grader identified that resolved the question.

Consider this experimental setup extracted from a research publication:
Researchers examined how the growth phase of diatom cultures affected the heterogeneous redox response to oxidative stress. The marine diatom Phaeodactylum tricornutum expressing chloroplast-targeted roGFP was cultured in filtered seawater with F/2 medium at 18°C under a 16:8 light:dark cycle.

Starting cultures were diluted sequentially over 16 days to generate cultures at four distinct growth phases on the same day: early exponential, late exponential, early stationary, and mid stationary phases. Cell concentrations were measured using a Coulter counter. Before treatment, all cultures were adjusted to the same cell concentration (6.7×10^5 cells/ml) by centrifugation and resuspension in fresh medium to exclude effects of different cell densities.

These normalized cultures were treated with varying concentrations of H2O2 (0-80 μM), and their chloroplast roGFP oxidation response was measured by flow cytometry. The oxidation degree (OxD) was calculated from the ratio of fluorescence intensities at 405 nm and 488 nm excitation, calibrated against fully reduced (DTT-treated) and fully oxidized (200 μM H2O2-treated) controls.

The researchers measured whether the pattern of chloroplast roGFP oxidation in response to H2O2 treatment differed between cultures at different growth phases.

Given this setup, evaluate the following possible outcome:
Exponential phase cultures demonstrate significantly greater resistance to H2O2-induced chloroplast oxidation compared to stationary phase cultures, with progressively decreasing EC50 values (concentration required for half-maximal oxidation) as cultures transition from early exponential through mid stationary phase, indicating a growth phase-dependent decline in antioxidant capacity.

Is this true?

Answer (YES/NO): YES